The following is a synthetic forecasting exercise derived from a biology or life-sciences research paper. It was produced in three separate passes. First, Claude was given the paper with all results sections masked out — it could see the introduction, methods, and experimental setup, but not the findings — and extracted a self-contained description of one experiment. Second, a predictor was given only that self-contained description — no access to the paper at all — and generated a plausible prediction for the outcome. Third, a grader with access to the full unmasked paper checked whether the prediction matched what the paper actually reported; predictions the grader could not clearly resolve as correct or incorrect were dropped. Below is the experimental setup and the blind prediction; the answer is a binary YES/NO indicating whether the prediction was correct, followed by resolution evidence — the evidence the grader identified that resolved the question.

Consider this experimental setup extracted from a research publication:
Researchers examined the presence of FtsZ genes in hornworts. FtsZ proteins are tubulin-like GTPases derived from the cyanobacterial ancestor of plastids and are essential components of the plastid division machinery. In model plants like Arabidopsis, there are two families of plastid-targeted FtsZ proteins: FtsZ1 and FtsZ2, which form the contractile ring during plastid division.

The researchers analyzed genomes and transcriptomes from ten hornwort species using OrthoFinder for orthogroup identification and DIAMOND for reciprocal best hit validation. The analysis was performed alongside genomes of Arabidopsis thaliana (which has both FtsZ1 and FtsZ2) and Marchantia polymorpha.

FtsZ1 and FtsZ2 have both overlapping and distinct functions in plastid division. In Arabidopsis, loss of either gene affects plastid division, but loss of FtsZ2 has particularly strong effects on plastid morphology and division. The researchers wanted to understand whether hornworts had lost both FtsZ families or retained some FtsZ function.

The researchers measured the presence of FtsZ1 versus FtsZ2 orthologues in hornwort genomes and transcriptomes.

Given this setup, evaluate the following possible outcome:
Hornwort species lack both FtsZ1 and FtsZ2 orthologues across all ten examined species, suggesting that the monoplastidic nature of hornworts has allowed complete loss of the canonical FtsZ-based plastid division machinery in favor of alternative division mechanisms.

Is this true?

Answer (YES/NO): NO